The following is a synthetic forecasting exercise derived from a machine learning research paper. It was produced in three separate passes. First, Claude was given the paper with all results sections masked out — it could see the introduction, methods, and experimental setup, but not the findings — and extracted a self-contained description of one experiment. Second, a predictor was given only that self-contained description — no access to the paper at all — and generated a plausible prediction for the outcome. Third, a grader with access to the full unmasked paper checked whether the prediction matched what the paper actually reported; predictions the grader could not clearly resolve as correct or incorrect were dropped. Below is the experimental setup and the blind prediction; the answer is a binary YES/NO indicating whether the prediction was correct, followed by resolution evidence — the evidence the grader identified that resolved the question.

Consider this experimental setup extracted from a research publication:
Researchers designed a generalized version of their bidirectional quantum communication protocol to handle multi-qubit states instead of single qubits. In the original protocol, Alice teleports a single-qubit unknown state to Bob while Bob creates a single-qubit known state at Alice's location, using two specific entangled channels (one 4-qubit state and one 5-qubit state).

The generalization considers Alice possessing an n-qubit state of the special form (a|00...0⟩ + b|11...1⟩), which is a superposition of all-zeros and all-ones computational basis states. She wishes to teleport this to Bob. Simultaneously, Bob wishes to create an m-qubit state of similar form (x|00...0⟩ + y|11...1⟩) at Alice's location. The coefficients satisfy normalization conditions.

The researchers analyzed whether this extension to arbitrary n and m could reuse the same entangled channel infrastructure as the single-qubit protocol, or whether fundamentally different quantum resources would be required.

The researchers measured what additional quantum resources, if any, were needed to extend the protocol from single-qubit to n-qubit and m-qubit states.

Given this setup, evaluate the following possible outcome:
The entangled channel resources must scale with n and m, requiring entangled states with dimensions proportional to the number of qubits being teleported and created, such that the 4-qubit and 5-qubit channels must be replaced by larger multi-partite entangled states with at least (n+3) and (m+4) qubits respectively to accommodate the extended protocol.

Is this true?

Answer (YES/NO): NO